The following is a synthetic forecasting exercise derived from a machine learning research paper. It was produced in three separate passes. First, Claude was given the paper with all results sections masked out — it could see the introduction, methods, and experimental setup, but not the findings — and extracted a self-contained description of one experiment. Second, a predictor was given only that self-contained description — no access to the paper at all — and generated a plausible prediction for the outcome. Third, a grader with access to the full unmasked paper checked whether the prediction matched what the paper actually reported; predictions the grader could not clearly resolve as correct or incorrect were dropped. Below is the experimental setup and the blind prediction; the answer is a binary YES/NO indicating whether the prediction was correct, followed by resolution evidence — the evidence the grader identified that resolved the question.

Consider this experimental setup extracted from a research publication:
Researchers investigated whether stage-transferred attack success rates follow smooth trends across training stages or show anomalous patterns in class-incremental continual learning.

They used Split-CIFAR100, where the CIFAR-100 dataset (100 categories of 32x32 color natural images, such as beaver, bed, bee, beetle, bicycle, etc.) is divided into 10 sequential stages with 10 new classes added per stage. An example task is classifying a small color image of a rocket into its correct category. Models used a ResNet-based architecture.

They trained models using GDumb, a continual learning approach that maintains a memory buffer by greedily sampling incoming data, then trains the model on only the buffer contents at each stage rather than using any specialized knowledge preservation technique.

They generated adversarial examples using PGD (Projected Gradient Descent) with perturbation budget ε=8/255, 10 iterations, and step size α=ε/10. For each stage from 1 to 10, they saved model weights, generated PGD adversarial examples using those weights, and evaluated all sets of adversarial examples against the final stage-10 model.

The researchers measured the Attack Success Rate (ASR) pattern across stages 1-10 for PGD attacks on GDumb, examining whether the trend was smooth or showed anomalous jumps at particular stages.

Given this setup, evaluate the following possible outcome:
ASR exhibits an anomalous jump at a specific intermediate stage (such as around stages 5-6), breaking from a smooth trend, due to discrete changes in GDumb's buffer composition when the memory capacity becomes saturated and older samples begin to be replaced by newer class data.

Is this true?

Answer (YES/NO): NO